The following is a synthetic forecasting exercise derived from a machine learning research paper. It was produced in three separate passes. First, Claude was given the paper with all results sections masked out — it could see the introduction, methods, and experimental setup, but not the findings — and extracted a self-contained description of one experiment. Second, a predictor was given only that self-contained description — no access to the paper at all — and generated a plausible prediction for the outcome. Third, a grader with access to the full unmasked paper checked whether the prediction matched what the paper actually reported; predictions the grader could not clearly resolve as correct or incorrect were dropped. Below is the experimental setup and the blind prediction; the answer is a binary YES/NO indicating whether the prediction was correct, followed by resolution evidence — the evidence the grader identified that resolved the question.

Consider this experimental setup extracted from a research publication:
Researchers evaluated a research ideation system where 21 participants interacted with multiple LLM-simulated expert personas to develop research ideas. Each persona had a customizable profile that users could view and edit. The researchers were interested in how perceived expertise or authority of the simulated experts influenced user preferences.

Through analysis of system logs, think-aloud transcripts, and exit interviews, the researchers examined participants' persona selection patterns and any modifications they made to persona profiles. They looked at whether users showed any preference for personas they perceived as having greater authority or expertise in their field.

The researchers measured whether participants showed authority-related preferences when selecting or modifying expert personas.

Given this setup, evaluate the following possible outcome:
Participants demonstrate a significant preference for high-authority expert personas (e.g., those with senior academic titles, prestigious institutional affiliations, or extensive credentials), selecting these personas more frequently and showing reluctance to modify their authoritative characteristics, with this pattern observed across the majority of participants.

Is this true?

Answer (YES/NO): NO